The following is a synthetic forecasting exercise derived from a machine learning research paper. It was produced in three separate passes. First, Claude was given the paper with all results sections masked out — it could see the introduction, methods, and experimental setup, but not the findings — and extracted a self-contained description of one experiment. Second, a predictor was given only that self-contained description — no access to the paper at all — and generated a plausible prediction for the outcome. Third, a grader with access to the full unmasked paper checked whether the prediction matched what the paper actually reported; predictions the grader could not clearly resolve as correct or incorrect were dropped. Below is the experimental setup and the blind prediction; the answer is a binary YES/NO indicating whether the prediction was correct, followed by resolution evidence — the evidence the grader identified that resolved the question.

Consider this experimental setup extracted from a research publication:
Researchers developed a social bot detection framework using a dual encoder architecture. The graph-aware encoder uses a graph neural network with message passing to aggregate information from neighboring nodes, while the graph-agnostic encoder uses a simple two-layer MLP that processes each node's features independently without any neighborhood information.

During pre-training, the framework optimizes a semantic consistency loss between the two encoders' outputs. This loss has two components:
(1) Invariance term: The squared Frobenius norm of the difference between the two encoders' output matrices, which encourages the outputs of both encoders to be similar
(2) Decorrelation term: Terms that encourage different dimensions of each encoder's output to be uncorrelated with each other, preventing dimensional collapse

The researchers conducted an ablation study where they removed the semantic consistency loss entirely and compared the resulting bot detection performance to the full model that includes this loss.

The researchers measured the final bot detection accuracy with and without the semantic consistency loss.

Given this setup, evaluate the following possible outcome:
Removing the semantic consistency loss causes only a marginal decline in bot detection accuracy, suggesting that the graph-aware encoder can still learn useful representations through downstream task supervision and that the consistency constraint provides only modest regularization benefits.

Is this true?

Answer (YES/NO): NO